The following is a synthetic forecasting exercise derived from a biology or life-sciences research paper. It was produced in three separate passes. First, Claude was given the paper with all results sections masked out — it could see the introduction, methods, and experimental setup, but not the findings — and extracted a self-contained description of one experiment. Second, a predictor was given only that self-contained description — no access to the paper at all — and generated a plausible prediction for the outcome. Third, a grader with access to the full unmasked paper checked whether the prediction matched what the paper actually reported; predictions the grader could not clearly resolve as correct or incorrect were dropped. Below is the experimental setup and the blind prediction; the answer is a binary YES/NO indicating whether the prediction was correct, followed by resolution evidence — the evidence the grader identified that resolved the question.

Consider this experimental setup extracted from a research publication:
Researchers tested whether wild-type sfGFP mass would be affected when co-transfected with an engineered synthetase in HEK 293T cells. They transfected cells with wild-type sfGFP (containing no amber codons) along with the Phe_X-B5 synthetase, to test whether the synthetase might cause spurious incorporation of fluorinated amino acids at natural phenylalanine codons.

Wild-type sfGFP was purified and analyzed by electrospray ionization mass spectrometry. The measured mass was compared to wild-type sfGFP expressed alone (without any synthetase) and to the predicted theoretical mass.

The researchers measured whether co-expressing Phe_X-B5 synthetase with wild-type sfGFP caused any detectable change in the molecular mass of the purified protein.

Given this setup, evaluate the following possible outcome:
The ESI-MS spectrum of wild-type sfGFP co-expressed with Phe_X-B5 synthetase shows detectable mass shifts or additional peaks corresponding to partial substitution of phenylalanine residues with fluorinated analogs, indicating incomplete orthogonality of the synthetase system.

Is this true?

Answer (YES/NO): NO